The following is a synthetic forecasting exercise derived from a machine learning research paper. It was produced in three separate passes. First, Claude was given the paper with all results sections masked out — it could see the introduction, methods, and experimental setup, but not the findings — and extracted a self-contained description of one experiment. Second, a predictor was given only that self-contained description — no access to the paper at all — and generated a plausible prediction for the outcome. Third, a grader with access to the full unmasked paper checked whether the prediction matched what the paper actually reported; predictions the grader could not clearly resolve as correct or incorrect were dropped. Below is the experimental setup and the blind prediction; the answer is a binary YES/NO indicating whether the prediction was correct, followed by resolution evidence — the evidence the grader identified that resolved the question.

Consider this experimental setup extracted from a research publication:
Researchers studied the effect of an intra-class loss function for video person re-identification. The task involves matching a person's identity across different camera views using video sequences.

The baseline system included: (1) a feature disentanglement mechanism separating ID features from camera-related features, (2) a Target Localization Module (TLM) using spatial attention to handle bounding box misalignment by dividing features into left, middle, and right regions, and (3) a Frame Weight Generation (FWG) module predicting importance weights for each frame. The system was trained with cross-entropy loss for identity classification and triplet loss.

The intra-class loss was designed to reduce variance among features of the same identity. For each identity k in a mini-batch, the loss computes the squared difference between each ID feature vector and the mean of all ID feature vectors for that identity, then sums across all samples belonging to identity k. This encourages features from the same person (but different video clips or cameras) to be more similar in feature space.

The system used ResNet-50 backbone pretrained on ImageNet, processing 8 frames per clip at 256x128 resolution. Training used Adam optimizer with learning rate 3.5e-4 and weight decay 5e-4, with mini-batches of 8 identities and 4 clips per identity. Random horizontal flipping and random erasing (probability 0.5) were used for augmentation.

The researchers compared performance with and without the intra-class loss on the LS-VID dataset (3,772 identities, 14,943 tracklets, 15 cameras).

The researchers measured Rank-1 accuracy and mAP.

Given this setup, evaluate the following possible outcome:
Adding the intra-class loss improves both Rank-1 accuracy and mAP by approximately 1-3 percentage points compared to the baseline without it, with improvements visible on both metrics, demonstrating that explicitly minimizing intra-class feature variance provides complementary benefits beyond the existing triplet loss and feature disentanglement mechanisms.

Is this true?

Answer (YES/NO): YES